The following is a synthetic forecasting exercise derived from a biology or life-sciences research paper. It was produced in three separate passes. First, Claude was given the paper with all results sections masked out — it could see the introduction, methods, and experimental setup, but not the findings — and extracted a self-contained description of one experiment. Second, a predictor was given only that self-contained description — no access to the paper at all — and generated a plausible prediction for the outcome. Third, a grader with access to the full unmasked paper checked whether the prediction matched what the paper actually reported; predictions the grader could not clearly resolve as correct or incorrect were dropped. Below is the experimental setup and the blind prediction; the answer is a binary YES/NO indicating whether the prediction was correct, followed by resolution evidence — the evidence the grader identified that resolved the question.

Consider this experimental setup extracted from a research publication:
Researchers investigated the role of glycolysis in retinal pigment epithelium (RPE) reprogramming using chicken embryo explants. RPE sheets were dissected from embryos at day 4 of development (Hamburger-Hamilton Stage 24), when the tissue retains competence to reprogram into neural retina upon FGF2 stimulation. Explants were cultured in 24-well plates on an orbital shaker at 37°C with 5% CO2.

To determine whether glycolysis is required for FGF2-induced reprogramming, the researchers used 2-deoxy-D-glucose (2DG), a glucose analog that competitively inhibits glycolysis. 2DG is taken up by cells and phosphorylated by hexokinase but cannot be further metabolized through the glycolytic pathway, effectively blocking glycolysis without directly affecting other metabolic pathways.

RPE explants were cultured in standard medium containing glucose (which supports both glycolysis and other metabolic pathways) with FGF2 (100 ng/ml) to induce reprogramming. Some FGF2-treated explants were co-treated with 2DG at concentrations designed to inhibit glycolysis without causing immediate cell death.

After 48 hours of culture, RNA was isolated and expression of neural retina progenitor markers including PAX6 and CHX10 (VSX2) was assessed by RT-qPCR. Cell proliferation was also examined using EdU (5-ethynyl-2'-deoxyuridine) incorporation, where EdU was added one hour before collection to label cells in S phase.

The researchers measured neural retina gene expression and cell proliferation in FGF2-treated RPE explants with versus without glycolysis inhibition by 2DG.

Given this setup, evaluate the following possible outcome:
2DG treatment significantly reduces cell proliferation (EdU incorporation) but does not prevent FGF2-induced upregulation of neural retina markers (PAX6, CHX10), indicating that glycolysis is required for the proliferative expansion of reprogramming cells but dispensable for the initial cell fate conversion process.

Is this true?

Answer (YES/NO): NO